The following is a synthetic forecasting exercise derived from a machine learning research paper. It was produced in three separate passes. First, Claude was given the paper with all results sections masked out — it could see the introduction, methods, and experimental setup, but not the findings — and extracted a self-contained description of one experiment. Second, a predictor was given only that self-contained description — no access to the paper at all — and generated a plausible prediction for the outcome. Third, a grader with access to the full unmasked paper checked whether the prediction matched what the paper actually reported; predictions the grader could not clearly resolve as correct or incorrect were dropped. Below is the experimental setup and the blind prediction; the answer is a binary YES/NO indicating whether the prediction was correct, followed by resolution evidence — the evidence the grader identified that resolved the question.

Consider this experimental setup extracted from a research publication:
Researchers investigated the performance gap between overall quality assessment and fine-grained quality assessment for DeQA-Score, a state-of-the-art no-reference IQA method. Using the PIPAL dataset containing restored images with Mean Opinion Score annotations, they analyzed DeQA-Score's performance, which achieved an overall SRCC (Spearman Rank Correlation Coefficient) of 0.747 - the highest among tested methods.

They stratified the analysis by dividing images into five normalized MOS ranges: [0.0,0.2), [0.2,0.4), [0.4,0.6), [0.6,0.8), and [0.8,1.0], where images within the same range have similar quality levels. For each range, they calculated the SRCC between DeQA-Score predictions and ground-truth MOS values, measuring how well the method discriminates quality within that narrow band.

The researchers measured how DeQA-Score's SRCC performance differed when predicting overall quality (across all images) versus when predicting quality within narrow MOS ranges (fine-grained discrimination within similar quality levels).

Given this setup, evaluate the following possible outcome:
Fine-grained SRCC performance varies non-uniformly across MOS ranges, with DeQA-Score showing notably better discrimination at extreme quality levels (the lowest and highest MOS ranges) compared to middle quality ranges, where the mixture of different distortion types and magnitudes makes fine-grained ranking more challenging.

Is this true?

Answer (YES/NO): NO